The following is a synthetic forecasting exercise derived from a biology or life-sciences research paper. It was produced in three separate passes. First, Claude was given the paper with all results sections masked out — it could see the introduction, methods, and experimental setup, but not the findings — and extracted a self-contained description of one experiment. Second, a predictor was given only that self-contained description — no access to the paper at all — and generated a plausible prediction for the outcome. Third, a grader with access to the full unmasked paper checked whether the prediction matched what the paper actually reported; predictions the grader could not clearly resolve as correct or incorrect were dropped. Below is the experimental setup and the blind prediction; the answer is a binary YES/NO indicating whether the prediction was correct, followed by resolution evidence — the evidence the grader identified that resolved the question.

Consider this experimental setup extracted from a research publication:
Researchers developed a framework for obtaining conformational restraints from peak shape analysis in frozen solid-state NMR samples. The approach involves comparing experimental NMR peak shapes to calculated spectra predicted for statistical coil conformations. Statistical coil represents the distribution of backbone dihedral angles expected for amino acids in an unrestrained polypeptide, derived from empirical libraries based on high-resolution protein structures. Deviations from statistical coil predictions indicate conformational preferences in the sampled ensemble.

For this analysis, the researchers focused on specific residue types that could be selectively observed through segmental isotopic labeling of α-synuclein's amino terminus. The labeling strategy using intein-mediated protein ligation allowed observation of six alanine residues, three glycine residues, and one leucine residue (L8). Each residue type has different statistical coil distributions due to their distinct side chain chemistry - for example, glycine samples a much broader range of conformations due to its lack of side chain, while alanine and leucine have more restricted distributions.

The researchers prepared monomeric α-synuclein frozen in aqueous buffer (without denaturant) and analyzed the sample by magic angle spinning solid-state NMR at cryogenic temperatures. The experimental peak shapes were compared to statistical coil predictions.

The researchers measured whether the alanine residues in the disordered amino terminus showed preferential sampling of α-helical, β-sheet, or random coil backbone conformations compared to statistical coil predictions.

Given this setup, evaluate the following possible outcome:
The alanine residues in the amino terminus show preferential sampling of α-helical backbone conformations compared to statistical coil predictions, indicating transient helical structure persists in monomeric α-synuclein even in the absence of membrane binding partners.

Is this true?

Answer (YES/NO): YES